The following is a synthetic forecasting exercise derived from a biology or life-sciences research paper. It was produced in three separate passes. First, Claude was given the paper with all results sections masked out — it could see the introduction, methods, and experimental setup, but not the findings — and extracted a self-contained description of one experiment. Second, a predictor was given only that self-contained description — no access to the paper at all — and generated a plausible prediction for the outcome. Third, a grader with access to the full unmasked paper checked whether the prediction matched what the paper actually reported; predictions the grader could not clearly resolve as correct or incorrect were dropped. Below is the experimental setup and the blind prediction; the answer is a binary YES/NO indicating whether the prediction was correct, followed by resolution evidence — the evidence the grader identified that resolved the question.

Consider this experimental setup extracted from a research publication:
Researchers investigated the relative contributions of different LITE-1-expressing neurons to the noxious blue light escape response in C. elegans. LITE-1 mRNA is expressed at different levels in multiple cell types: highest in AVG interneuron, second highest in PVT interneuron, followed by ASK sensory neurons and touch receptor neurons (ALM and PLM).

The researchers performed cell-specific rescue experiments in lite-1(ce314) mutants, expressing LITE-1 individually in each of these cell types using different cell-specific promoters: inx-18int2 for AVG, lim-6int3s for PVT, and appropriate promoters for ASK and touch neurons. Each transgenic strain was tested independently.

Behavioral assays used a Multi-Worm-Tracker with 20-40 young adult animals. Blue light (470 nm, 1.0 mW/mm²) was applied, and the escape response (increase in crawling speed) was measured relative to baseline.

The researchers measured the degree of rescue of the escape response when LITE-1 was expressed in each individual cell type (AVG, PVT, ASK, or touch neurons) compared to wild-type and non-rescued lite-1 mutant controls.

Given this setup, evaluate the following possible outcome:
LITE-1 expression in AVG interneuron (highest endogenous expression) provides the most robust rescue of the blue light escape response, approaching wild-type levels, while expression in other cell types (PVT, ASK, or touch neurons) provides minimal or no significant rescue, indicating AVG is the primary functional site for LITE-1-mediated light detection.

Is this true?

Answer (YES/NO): NO